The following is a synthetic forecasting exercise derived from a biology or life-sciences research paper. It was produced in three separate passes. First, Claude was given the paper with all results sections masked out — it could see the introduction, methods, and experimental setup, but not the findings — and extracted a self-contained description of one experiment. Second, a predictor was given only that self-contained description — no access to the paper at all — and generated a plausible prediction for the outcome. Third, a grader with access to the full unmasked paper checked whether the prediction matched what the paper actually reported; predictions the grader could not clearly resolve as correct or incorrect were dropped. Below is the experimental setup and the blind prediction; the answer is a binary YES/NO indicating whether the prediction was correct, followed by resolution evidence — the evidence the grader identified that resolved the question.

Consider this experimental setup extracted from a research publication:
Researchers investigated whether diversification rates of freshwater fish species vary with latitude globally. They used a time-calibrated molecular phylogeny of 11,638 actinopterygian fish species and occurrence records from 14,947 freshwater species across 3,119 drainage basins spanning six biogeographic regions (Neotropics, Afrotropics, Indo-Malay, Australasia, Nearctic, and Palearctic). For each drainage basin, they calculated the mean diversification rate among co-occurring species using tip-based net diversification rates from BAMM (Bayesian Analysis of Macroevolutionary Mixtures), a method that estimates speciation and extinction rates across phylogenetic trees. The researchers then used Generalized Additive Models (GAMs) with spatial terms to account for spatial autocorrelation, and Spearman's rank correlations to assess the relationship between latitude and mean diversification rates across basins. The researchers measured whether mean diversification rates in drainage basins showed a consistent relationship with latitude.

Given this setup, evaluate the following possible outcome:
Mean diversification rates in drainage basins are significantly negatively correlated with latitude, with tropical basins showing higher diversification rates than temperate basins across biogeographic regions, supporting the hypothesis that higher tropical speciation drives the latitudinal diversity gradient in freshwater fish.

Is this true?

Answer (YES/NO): NO